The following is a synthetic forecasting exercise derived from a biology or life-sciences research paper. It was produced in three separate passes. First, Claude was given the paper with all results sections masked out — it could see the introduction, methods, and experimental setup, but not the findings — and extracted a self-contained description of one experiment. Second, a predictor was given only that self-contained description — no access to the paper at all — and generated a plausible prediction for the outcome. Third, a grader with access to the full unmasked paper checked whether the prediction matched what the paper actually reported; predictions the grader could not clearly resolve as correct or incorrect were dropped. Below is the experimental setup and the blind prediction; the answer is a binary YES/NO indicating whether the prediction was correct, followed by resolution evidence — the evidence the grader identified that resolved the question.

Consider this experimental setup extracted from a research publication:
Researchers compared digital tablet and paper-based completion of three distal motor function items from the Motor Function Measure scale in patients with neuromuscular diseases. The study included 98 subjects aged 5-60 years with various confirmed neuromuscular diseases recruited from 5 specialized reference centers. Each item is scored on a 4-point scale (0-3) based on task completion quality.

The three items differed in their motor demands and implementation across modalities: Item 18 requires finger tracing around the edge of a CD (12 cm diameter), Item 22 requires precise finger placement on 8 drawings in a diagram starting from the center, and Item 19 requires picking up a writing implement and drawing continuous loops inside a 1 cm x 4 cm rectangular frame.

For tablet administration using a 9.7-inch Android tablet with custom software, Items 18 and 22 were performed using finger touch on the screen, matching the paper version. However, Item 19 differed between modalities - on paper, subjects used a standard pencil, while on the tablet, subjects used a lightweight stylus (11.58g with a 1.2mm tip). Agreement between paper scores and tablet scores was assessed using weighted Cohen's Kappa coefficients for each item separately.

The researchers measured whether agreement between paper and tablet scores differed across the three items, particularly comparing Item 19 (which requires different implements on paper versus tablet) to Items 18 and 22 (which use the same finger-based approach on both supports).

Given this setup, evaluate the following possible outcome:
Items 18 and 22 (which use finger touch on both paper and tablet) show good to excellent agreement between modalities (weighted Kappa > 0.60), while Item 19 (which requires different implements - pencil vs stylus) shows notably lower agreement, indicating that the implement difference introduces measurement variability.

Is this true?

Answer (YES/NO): YES